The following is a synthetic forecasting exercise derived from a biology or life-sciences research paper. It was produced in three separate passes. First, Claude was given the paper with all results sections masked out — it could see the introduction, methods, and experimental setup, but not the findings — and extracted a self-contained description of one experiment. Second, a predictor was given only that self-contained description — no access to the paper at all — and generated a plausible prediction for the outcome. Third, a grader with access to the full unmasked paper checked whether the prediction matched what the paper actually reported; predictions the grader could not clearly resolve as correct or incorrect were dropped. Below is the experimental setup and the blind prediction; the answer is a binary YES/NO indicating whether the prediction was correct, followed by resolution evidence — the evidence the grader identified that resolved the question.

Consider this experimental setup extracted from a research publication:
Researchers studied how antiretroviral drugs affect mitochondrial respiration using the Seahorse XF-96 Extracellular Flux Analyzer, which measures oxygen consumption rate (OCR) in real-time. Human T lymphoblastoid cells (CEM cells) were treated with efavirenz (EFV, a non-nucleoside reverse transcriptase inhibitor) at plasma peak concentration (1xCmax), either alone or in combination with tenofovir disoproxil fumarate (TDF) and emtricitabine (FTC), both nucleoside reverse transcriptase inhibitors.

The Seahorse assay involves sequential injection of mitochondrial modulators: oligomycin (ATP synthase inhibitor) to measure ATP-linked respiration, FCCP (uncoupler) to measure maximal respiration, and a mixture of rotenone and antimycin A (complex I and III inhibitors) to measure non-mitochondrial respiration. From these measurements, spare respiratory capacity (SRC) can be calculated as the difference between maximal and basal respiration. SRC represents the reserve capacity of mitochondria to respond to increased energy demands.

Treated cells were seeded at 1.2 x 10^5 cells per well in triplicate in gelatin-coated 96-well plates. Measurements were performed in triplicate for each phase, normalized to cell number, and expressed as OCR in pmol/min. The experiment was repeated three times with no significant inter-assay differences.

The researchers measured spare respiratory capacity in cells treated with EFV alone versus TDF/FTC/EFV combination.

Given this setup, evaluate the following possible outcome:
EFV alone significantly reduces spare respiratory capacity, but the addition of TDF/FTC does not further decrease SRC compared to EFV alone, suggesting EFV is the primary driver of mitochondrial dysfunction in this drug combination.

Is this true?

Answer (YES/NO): YES